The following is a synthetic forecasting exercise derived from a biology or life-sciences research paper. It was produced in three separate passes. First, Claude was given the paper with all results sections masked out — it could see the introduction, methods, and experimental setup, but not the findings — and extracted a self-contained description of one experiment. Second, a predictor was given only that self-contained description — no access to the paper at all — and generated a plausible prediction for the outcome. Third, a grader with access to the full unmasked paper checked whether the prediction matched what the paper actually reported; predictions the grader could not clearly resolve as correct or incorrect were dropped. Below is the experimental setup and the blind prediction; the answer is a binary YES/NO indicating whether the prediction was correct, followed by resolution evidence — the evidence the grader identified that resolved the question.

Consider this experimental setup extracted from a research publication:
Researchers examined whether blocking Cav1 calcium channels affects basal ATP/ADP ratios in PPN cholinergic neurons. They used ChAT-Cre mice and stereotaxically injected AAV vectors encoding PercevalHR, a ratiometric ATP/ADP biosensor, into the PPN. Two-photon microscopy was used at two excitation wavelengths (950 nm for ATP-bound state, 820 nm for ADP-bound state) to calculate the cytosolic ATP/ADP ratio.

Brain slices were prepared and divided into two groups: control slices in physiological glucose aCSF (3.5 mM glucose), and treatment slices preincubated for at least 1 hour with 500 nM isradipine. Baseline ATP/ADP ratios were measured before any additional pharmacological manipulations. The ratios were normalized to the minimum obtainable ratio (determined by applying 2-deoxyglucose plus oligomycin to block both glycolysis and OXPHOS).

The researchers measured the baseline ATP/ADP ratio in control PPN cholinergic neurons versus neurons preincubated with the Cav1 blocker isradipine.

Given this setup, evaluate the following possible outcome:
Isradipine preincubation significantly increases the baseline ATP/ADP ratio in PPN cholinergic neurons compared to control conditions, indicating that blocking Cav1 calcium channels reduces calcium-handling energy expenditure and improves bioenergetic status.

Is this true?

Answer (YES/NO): NO